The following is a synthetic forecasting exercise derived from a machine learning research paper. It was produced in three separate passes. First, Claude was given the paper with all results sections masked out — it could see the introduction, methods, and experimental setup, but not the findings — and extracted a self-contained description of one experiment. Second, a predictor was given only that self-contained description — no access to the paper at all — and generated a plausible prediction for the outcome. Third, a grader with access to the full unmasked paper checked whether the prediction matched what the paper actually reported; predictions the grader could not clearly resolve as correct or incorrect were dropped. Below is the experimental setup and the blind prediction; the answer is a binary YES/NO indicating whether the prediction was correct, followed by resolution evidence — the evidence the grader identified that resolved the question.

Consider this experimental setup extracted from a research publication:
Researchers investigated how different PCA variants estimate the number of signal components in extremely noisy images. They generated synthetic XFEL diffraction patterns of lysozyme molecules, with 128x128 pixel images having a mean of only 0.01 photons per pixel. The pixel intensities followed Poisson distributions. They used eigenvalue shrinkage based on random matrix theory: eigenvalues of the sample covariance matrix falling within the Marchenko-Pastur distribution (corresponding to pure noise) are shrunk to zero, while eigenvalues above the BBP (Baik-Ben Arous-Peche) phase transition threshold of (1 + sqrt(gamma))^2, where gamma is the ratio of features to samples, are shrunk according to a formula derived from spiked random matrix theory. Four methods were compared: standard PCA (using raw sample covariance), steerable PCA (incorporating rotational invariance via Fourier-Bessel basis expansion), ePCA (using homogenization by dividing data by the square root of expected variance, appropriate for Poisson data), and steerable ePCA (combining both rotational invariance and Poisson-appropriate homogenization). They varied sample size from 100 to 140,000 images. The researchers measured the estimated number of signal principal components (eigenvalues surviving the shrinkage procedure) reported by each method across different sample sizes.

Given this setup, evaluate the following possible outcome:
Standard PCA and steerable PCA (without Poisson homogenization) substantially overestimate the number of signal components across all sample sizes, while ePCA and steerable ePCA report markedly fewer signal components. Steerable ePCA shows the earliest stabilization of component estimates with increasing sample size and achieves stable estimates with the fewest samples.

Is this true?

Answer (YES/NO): NO